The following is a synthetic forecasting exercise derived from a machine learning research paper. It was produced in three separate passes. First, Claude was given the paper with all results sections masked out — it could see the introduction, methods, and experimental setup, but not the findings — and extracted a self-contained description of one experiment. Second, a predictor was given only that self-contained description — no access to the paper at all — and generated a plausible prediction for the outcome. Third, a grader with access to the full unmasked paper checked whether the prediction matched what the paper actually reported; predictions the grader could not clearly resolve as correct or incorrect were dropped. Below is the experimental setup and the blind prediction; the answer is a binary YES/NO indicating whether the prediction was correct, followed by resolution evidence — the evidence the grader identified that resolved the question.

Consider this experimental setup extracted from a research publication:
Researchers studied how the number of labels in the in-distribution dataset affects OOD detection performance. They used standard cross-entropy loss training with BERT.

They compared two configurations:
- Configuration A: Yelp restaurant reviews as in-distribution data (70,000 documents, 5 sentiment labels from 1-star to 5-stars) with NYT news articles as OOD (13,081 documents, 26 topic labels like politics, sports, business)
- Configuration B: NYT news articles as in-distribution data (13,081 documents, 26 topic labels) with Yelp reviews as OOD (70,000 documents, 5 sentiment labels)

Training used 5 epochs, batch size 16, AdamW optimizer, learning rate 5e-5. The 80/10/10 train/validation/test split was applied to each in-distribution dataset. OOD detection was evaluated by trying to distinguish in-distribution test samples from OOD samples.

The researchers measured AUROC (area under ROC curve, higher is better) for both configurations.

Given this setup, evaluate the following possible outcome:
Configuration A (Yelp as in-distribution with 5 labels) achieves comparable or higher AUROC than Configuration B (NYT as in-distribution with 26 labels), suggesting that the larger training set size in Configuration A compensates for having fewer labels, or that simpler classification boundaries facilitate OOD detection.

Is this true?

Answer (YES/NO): NO